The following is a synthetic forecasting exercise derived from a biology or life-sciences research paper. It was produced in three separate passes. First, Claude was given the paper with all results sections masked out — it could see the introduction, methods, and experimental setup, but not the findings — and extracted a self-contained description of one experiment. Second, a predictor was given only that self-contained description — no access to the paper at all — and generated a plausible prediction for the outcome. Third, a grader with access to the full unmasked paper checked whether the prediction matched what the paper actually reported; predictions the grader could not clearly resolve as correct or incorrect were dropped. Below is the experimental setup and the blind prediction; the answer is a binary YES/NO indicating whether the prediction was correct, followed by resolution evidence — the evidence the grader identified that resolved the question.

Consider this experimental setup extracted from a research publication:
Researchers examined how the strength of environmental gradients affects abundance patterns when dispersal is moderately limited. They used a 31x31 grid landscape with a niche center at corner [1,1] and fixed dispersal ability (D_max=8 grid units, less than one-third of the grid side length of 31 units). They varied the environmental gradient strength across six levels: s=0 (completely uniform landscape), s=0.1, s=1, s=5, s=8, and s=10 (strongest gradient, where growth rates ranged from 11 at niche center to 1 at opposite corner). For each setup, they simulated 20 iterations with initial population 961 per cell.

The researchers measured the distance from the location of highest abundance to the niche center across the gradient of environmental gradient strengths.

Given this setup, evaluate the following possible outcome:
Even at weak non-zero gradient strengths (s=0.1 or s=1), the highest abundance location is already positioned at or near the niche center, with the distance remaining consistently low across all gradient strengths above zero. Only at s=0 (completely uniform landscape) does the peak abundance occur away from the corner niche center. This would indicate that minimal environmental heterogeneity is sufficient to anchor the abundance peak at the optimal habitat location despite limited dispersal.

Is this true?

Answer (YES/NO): NO